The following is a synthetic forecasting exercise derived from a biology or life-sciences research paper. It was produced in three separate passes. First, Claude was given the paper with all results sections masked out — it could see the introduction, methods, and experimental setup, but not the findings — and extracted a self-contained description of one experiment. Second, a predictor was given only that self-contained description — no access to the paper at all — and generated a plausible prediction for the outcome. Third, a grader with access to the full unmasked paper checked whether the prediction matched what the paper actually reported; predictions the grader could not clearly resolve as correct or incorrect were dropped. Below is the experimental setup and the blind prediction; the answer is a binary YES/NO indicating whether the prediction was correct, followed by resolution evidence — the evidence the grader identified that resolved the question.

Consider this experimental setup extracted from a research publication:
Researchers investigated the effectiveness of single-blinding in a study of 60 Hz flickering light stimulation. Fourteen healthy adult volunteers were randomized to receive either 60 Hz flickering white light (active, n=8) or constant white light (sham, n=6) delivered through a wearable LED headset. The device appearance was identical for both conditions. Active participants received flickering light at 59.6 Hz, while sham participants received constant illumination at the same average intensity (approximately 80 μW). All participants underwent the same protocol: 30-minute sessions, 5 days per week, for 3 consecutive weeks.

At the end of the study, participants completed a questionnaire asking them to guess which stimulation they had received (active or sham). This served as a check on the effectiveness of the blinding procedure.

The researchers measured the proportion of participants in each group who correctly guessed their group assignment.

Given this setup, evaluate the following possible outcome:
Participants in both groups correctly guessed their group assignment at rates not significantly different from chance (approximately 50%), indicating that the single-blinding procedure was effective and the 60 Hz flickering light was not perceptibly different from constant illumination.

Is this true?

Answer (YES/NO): NO